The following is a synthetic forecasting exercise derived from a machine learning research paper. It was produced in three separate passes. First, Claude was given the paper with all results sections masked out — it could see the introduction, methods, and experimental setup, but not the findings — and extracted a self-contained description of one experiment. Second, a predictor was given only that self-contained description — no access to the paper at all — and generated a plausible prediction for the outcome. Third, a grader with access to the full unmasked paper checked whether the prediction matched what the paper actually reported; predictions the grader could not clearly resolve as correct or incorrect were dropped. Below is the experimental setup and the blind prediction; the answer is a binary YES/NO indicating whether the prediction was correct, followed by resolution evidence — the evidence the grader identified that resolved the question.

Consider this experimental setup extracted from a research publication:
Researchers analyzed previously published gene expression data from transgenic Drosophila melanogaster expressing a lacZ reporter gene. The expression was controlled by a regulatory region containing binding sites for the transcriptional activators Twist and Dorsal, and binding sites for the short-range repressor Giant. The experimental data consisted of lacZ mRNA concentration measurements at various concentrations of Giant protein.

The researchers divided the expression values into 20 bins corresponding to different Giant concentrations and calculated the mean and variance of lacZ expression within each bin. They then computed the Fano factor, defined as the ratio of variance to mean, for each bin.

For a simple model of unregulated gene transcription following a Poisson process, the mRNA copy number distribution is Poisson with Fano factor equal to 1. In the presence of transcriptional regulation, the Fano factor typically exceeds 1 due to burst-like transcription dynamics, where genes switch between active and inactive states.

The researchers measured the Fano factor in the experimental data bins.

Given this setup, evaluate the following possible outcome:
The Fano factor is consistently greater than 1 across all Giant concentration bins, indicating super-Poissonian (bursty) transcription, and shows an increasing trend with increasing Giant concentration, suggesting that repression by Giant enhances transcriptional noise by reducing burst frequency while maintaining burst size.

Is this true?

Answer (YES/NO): NO